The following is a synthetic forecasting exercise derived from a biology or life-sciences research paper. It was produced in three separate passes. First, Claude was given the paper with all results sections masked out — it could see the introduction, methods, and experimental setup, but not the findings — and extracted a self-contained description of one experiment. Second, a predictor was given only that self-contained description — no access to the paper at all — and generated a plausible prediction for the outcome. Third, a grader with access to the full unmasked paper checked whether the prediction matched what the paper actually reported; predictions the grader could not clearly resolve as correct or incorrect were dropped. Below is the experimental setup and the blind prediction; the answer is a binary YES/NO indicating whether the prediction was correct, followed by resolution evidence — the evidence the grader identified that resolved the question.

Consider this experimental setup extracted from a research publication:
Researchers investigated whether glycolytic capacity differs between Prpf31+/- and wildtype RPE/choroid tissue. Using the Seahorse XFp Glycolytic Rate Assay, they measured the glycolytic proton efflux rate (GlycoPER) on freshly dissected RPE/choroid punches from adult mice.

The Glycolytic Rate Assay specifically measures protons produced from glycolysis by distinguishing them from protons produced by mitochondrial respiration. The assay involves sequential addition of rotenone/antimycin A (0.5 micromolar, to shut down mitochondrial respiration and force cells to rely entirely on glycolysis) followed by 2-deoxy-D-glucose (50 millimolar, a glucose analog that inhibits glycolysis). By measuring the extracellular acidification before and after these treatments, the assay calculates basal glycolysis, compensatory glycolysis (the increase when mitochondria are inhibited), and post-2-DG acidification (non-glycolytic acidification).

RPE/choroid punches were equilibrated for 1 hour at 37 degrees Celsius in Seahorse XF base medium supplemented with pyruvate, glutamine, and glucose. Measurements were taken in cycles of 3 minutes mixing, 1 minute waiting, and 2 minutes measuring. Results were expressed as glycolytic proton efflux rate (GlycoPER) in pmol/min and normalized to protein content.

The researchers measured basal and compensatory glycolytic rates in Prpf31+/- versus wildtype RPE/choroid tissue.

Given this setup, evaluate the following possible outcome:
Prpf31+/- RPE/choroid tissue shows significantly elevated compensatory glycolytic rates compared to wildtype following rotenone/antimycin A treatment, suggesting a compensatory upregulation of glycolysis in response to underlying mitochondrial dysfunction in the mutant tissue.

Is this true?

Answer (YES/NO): NO